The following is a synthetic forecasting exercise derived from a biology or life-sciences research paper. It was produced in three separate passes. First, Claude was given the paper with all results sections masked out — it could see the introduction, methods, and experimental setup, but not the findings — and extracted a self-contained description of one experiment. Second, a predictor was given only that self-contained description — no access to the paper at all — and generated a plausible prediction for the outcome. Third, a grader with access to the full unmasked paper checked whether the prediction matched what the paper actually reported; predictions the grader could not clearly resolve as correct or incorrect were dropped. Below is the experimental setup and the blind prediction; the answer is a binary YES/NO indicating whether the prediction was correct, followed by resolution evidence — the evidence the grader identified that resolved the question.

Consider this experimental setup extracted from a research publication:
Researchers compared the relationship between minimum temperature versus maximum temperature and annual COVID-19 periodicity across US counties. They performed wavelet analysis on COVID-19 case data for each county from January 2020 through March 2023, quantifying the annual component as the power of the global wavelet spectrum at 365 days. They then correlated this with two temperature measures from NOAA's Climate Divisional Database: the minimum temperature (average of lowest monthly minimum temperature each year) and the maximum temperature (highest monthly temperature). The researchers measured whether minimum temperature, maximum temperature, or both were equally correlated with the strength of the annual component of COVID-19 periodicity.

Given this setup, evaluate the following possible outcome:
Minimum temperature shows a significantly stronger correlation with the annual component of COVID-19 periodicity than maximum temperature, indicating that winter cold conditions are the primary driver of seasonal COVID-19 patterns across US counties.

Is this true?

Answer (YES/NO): YES